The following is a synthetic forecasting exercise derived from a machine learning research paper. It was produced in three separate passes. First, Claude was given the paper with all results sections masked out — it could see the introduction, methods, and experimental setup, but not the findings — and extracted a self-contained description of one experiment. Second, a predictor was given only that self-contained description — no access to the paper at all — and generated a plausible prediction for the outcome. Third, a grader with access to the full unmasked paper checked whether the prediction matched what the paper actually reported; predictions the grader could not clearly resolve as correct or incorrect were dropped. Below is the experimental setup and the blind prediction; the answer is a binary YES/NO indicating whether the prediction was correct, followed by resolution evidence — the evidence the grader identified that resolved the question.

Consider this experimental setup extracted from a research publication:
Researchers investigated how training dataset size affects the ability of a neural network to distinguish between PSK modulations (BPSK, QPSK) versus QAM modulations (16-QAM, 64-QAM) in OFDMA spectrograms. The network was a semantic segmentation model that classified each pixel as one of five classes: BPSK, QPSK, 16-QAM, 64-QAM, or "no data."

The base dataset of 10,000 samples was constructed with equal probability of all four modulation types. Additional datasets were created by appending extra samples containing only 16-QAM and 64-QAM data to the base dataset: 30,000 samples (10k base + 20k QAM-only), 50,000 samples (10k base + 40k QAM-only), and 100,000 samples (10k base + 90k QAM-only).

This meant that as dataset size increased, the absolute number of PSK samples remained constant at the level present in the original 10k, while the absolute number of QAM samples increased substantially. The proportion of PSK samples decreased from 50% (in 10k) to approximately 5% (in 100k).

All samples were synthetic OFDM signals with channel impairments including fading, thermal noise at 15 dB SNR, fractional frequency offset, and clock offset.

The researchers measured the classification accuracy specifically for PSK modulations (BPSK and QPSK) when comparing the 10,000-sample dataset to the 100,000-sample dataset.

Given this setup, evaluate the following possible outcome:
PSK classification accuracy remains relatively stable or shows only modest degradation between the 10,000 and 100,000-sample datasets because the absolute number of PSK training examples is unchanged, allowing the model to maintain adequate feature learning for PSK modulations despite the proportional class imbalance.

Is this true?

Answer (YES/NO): YES